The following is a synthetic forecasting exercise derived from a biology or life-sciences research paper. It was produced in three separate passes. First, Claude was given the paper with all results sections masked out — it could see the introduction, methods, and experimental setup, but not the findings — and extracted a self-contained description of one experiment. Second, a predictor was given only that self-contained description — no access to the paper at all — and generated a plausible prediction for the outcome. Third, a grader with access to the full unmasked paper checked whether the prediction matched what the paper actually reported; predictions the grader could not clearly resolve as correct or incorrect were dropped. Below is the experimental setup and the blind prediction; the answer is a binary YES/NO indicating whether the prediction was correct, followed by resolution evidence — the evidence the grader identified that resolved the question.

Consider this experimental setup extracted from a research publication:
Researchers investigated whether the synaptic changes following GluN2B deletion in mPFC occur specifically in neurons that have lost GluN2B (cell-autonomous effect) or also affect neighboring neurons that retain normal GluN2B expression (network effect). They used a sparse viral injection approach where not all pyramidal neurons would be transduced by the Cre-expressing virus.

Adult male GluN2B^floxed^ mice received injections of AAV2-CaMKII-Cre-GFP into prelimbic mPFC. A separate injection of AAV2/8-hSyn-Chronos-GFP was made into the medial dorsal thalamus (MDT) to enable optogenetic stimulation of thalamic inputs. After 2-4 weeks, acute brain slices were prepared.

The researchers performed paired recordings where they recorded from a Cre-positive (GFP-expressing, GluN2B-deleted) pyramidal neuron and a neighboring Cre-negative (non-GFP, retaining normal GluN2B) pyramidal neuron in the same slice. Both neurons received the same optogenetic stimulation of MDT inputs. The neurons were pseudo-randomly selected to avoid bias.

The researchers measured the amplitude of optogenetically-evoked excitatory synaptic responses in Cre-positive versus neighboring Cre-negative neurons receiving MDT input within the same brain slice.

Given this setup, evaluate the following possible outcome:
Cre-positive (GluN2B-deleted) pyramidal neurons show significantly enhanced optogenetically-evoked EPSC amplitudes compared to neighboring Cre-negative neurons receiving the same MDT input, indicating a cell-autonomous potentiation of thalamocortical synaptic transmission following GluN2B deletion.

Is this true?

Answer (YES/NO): YES